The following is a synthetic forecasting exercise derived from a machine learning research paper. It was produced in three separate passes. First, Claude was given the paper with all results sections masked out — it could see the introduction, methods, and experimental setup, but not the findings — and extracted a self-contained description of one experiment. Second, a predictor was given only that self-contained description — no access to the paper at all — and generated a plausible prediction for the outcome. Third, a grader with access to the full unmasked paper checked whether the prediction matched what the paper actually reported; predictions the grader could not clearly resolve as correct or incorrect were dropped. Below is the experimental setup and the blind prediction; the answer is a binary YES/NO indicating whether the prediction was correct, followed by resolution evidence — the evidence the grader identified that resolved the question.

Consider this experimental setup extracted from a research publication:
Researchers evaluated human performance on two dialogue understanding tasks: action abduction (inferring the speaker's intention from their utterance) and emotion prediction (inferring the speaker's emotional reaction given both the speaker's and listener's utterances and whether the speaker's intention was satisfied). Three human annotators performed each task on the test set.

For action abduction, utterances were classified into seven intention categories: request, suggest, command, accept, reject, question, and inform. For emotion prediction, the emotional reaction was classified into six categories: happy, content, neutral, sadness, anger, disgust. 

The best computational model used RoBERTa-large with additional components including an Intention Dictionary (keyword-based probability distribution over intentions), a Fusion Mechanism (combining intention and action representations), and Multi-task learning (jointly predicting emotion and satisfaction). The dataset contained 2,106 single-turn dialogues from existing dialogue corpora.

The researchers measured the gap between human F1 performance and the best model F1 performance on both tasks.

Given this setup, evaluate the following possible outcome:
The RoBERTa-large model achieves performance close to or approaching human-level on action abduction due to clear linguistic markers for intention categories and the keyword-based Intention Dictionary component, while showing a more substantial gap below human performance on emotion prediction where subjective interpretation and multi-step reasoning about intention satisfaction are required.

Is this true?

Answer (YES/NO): NO